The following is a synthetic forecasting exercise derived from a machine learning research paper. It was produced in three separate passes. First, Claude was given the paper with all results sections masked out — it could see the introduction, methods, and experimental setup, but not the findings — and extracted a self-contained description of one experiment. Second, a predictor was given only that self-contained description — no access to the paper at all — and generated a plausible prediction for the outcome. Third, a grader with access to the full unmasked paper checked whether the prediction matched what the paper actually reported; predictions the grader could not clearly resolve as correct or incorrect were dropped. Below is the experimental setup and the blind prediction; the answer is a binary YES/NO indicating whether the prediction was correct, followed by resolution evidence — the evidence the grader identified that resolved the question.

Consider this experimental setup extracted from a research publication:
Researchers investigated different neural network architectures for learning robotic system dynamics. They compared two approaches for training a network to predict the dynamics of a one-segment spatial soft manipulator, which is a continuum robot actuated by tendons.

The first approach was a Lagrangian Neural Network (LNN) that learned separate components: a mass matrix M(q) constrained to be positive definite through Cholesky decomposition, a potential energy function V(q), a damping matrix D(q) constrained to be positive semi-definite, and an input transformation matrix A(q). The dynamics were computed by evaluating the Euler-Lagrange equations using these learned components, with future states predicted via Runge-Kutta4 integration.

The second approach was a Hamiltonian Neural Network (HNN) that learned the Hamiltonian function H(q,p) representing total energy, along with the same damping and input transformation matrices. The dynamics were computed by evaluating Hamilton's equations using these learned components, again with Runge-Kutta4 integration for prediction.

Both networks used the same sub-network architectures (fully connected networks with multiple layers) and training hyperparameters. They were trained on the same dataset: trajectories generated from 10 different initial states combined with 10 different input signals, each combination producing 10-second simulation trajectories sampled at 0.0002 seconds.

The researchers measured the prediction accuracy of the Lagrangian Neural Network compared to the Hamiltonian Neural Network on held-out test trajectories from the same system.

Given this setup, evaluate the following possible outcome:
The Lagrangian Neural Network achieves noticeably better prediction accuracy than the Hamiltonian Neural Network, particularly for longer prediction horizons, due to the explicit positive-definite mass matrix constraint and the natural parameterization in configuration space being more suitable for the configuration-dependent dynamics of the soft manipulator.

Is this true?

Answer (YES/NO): NO